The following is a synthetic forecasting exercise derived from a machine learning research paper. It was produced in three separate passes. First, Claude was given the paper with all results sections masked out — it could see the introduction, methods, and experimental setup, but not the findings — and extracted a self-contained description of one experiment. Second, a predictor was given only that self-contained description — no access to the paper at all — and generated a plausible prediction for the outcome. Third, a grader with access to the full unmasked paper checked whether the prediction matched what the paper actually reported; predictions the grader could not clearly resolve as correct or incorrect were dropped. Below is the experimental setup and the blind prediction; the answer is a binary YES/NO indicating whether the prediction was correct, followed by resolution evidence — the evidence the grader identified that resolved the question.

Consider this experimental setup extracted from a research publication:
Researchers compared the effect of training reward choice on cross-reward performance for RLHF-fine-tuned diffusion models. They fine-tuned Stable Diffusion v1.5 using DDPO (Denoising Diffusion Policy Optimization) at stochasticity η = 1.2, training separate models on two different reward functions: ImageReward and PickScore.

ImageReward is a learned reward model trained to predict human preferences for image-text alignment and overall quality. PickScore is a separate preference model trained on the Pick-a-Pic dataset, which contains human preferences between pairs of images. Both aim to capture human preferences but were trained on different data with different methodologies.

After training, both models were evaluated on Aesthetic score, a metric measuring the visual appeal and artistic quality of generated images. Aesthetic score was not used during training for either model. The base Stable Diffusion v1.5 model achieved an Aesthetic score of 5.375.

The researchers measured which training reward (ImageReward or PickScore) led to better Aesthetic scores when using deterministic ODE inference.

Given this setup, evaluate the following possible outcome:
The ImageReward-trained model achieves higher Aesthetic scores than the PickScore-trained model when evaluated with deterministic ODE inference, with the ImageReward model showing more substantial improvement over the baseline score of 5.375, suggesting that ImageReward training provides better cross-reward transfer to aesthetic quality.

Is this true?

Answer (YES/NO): YES